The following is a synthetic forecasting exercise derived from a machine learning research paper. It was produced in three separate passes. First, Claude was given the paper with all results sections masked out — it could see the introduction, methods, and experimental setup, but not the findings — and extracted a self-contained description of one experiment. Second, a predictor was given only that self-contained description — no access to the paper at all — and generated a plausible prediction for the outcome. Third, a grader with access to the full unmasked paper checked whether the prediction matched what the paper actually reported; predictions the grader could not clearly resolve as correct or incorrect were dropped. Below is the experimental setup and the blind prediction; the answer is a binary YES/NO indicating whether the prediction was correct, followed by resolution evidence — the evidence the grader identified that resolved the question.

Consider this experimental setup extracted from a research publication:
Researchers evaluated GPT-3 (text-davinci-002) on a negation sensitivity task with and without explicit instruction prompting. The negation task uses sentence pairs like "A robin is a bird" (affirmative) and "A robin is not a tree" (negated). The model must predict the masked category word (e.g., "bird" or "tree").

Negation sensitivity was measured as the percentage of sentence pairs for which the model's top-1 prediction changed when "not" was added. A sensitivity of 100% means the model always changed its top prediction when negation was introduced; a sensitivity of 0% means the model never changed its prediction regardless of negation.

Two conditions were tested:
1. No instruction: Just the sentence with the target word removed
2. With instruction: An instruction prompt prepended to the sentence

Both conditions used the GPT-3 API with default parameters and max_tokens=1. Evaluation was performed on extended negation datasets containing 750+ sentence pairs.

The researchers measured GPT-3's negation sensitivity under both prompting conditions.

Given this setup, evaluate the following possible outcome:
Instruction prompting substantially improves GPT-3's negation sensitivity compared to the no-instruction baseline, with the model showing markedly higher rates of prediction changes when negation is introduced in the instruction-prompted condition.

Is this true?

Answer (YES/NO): NO